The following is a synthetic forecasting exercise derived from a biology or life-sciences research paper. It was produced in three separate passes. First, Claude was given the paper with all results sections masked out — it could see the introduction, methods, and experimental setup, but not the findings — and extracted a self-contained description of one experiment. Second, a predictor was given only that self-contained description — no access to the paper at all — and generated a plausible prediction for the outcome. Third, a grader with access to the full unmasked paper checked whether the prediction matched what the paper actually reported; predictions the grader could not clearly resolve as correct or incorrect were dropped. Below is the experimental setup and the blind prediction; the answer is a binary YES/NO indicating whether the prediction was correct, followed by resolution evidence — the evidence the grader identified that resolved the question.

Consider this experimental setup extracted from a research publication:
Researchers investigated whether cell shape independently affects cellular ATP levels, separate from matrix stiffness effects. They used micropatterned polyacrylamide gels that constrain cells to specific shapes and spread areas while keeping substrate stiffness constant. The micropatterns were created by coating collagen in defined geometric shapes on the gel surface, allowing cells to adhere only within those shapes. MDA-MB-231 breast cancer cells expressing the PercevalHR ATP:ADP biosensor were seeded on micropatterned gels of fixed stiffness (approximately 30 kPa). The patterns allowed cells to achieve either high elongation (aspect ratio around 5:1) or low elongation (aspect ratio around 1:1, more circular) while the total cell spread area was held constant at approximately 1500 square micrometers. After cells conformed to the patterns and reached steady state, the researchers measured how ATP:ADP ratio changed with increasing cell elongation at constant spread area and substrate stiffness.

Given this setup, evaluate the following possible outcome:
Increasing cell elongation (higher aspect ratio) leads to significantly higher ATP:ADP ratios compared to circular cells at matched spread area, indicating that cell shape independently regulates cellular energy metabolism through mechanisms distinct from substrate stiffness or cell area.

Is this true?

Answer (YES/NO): YES